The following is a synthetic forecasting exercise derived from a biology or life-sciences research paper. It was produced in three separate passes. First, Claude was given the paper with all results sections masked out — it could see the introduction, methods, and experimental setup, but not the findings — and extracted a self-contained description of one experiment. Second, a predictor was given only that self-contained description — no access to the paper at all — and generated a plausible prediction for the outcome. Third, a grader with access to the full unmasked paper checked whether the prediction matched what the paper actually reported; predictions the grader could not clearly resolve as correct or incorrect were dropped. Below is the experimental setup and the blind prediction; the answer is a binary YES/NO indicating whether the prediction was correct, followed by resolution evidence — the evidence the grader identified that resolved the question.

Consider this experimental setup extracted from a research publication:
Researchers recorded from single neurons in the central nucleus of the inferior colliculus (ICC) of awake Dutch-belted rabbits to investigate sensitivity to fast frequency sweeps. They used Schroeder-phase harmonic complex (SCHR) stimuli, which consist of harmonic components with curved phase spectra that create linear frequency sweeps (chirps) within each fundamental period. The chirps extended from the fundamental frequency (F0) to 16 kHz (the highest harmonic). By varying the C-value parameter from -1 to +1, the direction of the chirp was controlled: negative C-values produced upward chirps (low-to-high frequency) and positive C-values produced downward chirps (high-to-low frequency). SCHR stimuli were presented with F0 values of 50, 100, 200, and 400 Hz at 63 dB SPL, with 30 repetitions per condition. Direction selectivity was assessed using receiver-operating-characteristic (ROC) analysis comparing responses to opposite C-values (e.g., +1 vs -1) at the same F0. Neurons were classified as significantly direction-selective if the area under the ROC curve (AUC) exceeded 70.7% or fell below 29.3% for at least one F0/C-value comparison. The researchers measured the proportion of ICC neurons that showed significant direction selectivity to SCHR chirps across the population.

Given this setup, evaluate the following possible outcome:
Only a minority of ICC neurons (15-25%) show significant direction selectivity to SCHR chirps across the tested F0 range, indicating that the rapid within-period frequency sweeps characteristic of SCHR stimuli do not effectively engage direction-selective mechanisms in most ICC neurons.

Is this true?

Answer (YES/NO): NO